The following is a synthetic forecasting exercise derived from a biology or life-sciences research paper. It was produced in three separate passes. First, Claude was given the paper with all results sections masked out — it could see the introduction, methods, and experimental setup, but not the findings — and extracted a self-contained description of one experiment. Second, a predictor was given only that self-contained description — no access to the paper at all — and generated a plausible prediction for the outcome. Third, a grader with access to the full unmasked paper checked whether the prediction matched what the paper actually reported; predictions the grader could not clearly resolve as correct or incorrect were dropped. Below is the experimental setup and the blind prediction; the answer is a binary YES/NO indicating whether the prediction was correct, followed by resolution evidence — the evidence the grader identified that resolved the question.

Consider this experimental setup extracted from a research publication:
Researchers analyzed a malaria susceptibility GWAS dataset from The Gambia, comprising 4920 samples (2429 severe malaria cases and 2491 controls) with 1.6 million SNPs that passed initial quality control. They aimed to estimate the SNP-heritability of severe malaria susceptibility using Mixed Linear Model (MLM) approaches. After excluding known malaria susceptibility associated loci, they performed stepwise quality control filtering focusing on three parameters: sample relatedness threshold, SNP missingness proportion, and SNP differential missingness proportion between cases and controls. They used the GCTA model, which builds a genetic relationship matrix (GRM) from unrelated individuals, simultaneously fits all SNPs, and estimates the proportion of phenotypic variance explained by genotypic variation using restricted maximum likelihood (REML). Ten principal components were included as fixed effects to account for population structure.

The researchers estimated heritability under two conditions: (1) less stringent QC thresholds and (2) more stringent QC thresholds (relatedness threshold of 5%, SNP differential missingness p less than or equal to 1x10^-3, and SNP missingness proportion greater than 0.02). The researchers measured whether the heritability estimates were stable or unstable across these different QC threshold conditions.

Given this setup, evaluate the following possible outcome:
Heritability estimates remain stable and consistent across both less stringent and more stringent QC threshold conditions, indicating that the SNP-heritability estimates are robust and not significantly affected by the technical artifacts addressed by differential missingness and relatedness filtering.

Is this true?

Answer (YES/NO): NO